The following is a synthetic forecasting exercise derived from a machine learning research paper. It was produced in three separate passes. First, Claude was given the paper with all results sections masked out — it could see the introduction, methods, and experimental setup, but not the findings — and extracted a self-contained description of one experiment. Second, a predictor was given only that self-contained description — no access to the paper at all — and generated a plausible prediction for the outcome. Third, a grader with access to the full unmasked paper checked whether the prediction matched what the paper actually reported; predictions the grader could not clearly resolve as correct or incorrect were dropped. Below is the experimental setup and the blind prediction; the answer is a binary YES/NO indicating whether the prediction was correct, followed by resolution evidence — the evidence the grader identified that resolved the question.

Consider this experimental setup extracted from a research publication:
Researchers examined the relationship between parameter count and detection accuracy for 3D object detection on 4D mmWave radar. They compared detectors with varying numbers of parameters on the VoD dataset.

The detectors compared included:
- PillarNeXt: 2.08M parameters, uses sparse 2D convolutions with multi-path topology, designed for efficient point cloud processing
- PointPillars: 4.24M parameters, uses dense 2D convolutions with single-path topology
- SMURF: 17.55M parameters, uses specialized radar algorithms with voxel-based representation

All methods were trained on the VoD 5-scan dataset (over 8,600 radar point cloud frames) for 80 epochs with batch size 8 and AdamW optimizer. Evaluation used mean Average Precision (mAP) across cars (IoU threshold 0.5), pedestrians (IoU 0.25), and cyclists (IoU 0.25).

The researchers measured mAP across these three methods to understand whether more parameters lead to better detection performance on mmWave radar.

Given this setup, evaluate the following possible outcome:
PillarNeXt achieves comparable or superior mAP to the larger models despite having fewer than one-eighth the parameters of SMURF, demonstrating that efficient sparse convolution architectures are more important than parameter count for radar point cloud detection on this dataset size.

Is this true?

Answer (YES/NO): NO